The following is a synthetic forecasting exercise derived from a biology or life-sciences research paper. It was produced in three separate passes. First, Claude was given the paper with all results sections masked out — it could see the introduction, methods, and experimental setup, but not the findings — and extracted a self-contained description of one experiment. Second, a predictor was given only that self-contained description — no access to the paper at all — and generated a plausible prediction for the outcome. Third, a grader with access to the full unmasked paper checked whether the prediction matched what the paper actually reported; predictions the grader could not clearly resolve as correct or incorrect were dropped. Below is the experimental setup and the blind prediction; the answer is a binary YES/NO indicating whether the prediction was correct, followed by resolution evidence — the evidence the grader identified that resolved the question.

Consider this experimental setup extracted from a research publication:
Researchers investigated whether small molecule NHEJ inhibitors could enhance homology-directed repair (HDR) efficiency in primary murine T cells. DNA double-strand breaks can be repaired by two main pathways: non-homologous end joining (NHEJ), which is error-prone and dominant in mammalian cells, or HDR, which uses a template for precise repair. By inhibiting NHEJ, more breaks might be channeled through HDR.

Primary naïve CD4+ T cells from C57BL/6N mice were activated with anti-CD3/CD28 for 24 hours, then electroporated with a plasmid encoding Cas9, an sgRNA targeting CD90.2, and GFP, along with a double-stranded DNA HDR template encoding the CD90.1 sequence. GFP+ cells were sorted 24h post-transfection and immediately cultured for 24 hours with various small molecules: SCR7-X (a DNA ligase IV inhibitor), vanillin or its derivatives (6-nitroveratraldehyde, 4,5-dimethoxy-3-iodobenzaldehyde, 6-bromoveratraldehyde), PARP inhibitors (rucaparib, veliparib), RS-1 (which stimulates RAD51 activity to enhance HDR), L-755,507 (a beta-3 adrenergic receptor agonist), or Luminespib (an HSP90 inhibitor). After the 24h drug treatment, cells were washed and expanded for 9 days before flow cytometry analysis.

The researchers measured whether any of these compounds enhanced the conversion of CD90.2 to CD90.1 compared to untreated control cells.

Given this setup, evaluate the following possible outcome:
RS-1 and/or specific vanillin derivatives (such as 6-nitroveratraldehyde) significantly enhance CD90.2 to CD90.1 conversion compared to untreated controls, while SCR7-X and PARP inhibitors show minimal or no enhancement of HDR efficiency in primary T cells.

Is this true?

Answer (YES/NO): NO